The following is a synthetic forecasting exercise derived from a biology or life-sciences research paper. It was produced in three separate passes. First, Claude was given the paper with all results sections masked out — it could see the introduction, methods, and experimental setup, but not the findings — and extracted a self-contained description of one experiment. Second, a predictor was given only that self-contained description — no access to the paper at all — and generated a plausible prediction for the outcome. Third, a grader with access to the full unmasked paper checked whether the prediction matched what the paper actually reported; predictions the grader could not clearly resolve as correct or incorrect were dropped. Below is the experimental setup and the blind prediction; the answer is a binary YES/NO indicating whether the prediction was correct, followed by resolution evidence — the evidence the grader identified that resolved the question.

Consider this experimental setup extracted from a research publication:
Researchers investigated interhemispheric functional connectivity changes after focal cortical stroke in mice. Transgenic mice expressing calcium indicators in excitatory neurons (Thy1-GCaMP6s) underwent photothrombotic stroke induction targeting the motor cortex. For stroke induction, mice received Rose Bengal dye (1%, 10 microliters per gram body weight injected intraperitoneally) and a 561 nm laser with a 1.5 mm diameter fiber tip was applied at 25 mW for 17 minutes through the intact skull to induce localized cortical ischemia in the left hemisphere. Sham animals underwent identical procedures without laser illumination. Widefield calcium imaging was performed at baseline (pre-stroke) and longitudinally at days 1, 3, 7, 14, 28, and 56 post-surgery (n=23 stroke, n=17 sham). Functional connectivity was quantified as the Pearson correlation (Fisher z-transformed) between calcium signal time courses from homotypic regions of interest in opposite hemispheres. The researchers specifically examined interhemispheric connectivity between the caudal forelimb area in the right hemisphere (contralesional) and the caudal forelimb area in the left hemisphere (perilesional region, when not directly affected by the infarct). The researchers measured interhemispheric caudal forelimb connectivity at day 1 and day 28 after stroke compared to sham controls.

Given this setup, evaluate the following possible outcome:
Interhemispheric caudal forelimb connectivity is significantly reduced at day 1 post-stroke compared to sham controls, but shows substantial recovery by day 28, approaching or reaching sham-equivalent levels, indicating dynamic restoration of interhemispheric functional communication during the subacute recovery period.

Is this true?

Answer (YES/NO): NO